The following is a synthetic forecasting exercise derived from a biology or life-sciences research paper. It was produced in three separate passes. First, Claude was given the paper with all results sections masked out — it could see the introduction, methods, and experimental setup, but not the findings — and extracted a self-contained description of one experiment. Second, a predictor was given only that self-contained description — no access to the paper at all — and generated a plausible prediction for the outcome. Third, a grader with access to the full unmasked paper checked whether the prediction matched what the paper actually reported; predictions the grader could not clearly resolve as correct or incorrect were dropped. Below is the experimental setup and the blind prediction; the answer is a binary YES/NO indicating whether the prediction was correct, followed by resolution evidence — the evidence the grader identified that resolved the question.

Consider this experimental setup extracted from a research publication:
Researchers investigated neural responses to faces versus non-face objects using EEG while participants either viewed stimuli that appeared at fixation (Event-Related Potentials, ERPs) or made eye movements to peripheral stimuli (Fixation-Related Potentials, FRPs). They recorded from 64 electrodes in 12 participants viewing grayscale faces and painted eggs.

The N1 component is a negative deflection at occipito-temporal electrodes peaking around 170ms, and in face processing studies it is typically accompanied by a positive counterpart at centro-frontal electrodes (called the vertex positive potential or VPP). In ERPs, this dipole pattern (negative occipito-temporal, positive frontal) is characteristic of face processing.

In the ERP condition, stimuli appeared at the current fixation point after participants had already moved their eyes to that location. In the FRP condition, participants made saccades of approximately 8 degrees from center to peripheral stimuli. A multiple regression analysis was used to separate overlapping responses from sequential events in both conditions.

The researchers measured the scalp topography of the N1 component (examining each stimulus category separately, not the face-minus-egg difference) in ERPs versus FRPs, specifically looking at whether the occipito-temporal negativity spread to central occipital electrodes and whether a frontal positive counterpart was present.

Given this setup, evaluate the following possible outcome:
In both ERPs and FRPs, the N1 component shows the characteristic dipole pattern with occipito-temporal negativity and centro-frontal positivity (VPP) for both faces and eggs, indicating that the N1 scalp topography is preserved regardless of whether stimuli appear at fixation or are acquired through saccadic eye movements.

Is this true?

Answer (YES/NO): NO